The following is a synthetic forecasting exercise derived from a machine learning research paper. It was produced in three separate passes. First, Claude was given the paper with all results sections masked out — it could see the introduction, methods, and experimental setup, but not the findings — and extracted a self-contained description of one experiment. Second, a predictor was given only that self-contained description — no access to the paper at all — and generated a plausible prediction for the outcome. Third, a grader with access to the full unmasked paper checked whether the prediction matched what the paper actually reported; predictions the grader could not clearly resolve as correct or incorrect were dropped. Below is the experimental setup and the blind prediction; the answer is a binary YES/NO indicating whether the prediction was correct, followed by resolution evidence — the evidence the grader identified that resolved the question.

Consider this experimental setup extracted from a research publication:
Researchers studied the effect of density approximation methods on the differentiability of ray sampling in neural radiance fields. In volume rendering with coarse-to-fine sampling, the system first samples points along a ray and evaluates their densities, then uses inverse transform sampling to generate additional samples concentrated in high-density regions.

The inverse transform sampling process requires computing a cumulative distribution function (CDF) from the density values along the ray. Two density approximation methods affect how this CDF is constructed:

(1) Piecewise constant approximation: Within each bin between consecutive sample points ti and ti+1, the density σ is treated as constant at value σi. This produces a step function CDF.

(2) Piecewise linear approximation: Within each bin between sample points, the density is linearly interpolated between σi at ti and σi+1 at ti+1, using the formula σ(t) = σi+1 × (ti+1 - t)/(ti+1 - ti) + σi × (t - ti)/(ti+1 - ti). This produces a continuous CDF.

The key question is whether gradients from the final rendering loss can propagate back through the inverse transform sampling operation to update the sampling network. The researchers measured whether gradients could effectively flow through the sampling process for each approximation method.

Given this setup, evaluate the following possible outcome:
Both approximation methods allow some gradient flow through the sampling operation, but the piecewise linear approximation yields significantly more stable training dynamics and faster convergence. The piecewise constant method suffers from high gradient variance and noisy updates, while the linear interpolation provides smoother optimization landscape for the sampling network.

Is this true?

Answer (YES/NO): NO